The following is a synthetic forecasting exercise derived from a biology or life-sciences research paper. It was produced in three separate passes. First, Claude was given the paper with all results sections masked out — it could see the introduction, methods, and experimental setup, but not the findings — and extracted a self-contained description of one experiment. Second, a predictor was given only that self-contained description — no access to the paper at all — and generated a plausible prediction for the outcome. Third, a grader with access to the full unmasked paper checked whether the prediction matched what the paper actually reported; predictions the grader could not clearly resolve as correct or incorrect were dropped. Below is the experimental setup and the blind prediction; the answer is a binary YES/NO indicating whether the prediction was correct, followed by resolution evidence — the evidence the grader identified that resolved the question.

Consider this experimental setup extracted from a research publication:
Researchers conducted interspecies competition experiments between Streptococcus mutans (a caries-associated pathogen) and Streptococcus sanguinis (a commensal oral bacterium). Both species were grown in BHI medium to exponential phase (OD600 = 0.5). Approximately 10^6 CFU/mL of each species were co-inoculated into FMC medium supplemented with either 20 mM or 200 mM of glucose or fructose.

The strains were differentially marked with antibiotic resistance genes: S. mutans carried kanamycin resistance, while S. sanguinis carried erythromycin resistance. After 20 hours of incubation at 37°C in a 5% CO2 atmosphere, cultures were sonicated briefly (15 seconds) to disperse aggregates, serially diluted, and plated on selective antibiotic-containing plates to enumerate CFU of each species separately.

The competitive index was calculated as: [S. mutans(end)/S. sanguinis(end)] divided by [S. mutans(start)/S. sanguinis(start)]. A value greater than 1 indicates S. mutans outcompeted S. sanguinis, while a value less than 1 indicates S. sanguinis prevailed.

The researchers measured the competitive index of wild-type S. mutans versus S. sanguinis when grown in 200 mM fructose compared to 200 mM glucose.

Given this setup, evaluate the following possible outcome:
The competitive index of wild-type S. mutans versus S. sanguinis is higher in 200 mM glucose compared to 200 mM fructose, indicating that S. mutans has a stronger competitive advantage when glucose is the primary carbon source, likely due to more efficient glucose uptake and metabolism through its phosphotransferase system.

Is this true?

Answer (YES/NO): NO